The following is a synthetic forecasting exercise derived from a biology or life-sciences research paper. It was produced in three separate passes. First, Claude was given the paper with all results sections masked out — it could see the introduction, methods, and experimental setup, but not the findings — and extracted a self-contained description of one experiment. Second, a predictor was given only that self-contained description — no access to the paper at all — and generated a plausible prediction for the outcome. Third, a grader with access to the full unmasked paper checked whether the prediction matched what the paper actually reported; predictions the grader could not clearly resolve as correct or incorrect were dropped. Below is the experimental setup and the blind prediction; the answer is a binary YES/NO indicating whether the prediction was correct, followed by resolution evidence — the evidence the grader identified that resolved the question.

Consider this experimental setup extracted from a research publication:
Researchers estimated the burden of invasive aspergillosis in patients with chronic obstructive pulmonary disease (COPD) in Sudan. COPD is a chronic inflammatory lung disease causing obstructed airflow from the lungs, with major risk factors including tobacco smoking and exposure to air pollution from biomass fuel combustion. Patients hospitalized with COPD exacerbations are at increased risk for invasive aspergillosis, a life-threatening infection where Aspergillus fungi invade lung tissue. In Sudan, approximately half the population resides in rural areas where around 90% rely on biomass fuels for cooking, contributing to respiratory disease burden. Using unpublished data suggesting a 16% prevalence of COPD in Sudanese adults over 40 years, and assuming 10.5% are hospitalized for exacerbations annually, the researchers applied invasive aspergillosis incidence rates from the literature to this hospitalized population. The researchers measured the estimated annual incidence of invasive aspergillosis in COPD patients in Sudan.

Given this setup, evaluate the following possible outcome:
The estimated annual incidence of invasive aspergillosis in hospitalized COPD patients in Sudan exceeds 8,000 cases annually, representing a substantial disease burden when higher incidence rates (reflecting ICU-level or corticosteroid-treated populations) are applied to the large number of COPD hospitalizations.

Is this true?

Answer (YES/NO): NO